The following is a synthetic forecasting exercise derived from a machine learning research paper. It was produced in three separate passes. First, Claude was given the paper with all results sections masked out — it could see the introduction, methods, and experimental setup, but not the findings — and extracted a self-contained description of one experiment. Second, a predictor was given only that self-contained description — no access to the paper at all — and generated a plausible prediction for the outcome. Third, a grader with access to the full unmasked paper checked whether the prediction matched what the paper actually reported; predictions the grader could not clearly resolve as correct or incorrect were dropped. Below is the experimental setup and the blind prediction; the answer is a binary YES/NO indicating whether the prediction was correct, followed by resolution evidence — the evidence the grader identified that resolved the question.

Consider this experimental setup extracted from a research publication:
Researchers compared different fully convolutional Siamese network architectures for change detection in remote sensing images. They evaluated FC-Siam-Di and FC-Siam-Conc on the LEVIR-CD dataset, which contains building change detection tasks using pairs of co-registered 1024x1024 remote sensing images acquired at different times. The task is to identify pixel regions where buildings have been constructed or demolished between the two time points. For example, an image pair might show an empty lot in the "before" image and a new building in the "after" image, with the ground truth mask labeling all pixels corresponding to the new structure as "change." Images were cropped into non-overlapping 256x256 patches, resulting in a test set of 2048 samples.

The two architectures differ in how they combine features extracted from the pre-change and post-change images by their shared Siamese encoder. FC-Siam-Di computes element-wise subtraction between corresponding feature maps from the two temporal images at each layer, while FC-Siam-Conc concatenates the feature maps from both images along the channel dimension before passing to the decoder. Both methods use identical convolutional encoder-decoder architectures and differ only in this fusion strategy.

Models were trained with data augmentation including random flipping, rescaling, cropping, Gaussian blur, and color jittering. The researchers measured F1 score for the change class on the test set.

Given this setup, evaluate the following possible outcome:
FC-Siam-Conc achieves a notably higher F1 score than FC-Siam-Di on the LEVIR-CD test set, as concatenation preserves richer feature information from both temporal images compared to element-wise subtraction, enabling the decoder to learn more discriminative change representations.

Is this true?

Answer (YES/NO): NO